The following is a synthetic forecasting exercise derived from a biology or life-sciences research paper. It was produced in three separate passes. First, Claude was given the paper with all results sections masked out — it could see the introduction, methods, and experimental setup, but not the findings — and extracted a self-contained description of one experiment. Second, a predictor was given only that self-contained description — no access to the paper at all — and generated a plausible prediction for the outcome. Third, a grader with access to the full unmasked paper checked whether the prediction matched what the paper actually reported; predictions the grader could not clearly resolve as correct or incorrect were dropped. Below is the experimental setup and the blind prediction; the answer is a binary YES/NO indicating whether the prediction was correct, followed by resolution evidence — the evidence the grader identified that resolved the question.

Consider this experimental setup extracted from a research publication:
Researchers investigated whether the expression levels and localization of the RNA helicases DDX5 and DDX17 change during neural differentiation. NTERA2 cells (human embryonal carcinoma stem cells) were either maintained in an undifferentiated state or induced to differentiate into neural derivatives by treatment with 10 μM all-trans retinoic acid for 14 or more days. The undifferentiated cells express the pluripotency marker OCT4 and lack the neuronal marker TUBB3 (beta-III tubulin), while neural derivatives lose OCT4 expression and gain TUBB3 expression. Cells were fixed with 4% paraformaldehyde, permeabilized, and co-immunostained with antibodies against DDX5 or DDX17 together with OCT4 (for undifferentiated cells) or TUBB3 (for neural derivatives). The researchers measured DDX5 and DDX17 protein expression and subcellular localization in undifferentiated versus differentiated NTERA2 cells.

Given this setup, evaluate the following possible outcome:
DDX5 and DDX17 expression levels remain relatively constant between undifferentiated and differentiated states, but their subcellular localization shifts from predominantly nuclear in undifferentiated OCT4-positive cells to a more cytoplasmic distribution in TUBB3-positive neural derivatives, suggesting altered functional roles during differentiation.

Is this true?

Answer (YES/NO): NO